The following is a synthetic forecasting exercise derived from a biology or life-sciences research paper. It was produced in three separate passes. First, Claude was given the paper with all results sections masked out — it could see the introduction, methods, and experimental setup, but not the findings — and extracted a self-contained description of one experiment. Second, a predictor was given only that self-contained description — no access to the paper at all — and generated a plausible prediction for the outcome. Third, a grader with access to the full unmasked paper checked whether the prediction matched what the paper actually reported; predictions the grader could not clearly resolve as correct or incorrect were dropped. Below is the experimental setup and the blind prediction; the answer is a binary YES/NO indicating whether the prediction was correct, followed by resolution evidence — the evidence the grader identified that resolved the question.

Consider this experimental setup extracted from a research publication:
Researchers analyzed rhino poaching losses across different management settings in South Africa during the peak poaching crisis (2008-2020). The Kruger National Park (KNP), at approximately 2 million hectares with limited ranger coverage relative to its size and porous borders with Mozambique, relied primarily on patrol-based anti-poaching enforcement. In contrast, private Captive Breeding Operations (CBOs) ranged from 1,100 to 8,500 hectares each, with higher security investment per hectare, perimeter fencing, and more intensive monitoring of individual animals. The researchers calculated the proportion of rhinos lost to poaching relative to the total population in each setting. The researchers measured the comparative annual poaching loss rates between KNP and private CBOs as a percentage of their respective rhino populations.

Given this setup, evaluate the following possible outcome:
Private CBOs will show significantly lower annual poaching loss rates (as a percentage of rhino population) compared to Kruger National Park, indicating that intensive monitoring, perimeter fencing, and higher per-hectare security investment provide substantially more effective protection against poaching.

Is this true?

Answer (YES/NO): YES